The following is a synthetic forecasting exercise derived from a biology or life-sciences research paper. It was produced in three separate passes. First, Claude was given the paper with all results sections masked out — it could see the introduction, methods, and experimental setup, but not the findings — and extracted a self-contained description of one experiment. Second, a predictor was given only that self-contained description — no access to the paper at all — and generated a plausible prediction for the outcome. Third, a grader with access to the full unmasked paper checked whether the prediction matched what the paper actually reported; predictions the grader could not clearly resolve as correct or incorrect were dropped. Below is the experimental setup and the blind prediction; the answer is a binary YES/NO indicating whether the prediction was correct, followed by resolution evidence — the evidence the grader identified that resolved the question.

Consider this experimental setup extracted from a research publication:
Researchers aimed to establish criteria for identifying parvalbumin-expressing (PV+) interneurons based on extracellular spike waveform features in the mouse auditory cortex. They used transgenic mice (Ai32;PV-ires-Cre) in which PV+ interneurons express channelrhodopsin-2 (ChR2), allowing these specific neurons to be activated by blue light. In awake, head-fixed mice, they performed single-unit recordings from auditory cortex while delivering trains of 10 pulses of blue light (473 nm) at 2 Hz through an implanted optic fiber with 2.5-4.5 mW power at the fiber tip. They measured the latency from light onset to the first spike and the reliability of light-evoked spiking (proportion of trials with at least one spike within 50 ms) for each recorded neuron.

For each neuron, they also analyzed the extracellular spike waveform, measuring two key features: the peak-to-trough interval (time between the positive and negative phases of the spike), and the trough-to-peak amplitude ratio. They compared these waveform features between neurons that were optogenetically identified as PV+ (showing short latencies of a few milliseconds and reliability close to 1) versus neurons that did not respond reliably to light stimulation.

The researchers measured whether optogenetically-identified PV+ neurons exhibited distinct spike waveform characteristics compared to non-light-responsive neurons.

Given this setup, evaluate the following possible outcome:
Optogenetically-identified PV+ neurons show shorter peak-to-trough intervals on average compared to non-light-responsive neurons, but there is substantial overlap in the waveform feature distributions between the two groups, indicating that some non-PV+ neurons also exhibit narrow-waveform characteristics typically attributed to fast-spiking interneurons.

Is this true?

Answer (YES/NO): NO